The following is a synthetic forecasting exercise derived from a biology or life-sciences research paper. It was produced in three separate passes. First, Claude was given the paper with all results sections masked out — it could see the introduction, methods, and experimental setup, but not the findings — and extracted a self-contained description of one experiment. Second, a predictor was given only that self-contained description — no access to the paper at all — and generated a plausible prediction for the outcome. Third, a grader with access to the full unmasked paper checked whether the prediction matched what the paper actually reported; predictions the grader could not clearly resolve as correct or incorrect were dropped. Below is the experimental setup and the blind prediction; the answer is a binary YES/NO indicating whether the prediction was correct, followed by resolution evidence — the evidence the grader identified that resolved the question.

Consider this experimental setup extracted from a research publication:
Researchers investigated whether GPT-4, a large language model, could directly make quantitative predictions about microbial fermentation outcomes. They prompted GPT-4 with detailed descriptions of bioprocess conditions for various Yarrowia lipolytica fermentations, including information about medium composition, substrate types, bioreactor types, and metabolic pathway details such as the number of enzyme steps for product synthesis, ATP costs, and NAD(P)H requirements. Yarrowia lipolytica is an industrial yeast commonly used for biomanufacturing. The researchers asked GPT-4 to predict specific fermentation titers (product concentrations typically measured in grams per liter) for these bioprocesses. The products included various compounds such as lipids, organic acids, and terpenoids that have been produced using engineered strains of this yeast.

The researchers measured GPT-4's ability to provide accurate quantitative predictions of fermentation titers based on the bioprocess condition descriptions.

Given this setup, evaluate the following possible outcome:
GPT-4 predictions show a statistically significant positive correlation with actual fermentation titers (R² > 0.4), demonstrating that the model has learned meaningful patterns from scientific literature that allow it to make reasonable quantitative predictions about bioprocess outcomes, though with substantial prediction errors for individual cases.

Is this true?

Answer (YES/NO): NO